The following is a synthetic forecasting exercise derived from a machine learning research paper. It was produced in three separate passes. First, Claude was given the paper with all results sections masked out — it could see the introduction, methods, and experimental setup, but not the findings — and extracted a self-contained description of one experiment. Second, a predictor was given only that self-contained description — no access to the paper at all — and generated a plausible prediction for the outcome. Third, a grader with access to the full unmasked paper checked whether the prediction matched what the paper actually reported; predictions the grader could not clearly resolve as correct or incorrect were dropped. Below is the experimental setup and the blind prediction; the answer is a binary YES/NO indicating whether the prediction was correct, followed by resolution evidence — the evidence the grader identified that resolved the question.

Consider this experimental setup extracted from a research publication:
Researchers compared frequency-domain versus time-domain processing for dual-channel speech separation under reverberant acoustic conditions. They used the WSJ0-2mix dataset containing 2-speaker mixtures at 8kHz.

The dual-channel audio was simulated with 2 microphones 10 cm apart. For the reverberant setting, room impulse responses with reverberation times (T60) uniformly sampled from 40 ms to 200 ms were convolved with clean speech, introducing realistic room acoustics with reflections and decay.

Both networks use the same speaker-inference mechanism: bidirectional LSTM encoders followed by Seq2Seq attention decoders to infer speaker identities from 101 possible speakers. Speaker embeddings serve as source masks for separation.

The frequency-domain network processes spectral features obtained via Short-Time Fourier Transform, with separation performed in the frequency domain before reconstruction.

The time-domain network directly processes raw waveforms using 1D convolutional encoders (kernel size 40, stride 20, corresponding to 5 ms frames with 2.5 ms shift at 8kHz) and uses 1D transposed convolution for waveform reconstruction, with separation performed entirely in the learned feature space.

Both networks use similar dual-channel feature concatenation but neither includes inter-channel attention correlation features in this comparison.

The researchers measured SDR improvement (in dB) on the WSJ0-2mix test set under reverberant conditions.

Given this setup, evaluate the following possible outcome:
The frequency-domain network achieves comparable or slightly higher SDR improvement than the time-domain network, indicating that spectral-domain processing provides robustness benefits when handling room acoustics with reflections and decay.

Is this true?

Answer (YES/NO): NO